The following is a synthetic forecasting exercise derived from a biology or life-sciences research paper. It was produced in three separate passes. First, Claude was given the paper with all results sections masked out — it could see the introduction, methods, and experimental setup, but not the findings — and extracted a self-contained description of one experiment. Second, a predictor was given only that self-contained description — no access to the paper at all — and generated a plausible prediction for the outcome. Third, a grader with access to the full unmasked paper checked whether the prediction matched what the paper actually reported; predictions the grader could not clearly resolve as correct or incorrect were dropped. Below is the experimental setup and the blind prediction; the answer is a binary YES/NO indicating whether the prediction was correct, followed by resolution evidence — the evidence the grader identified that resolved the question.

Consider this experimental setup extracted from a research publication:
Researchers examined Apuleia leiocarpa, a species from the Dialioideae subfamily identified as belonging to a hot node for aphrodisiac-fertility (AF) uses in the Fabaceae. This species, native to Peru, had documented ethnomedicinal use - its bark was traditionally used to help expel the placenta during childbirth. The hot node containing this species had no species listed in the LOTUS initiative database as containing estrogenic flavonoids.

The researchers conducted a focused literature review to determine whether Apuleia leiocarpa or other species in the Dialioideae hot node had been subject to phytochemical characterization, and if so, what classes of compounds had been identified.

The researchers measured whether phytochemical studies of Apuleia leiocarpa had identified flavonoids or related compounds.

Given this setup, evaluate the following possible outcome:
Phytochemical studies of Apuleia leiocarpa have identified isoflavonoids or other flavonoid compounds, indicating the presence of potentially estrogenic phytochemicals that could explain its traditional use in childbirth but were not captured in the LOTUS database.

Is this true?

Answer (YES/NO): YES